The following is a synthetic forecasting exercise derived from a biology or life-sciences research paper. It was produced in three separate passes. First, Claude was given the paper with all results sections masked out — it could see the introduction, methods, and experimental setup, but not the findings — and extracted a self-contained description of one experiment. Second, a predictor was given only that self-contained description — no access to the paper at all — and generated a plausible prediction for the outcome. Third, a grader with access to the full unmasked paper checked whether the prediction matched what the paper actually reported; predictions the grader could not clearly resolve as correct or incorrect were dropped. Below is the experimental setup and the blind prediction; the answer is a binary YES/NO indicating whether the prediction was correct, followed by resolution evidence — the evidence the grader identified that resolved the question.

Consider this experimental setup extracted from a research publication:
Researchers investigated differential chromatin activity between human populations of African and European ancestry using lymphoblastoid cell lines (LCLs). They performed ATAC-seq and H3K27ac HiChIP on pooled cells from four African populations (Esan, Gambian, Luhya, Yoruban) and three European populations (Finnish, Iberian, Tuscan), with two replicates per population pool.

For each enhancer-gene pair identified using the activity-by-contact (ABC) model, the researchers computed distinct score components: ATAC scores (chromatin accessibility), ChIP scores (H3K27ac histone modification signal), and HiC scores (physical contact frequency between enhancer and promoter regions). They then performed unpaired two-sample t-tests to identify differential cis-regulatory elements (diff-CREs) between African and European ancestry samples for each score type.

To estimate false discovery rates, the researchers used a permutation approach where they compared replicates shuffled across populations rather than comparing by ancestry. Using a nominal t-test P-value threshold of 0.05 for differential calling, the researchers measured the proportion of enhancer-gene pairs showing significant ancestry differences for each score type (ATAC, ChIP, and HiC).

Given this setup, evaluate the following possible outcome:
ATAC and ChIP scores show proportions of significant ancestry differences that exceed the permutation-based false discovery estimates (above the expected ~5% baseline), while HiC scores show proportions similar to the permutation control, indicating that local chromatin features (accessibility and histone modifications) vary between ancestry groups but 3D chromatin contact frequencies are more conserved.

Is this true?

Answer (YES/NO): YES